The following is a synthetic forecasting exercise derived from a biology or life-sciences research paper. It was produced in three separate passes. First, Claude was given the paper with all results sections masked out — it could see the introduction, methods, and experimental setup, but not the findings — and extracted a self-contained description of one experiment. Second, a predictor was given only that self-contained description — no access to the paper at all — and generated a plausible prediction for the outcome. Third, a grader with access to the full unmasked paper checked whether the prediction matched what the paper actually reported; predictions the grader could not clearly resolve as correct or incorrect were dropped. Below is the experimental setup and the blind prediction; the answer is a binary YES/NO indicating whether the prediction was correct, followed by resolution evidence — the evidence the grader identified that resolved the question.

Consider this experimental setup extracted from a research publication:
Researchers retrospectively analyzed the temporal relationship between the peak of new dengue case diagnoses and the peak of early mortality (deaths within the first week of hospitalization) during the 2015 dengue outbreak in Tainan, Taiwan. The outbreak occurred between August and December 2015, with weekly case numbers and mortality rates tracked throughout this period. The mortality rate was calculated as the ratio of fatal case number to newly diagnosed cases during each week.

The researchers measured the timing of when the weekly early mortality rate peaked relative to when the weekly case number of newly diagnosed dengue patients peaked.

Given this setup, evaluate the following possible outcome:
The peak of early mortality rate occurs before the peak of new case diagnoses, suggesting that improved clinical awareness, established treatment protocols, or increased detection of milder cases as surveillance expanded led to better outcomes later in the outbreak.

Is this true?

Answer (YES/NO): NO